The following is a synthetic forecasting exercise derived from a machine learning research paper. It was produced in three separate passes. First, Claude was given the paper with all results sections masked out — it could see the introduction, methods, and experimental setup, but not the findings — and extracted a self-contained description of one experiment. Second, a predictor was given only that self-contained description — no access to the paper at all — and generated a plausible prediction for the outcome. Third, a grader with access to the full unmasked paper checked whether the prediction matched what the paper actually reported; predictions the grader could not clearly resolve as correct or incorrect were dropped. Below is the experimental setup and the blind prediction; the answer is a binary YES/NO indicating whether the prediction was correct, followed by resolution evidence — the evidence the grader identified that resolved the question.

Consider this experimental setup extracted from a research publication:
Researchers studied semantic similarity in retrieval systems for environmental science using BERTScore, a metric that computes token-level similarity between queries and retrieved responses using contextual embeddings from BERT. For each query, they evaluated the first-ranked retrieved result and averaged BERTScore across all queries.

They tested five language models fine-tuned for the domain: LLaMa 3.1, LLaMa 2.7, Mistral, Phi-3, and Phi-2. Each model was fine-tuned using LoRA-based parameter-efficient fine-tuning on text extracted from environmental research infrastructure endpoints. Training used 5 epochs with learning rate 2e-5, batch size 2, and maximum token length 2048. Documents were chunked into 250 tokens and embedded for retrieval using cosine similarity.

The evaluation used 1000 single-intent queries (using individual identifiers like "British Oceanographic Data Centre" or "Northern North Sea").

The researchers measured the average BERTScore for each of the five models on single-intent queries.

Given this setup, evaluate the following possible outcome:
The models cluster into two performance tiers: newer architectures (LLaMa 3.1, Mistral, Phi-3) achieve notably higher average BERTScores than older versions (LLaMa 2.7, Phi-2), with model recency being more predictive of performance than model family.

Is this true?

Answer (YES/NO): NO